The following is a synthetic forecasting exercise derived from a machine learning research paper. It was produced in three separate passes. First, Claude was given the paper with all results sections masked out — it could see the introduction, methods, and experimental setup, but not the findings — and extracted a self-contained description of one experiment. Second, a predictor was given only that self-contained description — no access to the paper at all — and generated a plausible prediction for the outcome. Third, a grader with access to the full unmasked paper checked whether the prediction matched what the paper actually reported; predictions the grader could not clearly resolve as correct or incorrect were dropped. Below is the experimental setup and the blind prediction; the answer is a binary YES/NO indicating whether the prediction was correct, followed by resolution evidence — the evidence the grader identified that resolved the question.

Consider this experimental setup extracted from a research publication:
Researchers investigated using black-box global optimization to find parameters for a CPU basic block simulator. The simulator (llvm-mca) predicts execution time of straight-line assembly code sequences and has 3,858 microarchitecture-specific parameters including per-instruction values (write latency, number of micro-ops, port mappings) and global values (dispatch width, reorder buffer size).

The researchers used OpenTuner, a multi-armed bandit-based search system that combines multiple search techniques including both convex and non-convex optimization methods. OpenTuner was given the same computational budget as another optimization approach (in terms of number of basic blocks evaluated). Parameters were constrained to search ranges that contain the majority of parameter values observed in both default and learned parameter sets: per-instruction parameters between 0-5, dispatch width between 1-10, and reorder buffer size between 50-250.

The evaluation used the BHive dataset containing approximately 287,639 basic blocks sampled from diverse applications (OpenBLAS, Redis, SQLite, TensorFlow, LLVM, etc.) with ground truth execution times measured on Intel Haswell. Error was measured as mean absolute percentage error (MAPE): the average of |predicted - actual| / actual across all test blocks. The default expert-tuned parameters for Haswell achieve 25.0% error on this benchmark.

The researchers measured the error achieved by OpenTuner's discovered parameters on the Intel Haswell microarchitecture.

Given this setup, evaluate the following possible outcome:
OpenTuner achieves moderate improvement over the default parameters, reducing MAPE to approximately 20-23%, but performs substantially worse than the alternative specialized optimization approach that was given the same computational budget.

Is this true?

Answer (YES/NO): NO